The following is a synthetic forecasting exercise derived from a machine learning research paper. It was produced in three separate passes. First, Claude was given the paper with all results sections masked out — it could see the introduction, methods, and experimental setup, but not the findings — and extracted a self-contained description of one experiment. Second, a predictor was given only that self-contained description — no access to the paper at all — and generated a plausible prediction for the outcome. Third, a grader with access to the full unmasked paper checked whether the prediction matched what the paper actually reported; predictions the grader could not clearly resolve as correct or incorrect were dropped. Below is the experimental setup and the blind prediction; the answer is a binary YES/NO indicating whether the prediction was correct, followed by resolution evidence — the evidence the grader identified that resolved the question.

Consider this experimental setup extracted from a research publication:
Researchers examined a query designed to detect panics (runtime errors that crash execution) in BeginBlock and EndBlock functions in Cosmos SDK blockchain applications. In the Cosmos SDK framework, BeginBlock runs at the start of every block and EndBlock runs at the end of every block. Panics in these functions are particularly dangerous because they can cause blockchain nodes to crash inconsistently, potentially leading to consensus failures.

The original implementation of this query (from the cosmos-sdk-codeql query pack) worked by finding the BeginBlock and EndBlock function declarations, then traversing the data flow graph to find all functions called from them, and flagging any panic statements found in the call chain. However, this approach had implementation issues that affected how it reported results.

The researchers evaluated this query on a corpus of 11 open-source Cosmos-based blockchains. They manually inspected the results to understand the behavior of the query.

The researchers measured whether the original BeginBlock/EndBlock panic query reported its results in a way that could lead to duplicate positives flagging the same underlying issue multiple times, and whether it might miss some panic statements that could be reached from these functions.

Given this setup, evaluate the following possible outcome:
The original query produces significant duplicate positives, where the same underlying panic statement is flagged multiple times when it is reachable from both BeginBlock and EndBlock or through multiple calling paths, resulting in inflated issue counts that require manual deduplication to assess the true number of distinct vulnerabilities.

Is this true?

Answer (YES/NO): YES